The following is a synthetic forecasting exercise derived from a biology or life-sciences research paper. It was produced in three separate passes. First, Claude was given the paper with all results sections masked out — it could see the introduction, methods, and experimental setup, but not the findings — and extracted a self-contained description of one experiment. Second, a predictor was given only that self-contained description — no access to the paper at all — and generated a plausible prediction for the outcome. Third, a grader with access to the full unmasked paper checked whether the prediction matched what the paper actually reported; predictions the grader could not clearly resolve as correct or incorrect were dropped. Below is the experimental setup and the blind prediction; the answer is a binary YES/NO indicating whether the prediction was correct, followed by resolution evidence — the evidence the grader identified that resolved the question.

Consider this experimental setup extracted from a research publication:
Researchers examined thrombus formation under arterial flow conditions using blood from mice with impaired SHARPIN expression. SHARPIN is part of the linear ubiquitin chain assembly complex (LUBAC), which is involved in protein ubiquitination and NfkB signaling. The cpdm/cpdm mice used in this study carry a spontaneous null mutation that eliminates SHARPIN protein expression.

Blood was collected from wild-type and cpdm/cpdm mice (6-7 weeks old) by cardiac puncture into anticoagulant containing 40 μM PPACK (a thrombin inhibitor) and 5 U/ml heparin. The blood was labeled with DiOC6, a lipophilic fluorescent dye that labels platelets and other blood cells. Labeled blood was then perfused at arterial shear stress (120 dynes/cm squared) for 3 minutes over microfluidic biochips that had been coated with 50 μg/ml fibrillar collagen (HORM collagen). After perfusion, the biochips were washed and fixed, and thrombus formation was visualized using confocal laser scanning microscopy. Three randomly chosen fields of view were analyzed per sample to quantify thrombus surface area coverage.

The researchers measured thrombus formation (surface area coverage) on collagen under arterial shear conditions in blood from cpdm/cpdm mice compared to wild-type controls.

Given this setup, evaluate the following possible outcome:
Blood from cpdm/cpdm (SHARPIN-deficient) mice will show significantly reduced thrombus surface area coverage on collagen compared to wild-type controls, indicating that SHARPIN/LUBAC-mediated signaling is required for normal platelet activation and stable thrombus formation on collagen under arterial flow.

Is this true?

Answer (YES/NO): YES